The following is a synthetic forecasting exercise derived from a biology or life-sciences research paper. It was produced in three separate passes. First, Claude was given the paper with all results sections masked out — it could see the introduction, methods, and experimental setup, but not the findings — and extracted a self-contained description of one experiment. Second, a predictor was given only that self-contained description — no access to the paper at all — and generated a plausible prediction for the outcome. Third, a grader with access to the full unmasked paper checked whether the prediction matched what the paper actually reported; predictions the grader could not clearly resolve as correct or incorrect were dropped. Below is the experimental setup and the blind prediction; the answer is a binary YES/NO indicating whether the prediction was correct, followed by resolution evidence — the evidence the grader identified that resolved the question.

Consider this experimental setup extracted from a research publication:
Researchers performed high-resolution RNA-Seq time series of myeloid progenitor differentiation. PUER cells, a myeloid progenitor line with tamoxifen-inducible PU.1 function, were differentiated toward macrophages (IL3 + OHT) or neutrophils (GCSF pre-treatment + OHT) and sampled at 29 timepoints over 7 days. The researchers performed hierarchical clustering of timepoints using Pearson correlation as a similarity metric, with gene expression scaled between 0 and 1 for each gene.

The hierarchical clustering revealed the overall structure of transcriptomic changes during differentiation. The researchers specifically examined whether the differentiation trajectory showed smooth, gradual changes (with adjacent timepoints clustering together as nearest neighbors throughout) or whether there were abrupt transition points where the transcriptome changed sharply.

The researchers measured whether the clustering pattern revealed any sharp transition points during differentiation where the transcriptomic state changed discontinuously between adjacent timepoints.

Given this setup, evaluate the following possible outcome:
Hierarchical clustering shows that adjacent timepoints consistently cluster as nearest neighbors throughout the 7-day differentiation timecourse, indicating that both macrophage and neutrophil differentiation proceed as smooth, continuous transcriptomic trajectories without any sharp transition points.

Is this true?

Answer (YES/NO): NO